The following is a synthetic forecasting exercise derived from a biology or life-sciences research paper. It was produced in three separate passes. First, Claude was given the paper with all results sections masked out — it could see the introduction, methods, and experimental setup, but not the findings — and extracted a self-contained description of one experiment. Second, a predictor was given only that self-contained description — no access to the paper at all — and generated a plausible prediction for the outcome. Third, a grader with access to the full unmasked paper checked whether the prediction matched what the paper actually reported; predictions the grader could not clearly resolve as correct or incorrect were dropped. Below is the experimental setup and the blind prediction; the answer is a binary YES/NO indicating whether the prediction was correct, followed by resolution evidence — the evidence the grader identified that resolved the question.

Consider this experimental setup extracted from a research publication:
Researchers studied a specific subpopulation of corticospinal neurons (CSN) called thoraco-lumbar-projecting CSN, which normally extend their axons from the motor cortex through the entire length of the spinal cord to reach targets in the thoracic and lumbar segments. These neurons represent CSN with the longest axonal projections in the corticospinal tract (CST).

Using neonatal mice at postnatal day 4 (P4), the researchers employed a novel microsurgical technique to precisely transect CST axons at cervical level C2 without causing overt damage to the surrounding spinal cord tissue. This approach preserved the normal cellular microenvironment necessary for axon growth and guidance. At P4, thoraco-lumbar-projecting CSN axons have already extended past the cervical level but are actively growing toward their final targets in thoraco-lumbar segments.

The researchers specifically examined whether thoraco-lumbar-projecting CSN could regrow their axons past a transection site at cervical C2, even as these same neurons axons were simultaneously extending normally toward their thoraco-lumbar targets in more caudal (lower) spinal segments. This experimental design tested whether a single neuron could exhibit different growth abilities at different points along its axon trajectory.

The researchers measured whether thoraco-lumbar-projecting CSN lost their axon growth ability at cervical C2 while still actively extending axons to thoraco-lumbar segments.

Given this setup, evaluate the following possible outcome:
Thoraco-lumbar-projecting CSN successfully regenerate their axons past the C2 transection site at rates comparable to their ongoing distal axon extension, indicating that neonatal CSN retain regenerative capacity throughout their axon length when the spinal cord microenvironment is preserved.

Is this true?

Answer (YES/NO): NO